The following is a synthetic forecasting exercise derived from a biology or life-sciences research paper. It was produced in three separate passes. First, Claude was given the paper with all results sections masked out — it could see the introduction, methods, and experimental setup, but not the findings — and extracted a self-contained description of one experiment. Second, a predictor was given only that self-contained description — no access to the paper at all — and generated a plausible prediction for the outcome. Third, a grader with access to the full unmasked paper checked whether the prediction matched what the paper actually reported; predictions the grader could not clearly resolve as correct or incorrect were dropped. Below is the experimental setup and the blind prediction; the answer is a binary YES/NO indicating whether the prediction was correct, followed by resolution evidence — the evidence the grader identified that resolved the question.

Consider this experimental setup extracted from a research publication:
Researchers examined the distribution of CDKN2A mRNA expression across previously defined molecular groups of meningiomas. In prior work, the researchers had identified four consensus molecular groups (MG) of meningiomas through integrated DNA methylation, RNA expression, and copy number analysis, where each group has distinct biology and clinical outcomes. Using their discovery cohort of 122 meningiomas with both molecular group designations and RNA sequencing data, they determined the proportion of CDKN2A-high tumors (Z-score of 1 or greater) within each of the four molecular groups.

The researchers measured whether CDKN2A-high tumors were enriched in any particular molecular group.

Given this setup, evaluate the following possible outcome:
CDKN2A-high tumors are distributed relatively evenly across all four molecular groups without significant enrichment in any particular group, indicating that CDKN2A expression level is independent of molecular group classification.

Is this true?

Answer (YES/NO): NO